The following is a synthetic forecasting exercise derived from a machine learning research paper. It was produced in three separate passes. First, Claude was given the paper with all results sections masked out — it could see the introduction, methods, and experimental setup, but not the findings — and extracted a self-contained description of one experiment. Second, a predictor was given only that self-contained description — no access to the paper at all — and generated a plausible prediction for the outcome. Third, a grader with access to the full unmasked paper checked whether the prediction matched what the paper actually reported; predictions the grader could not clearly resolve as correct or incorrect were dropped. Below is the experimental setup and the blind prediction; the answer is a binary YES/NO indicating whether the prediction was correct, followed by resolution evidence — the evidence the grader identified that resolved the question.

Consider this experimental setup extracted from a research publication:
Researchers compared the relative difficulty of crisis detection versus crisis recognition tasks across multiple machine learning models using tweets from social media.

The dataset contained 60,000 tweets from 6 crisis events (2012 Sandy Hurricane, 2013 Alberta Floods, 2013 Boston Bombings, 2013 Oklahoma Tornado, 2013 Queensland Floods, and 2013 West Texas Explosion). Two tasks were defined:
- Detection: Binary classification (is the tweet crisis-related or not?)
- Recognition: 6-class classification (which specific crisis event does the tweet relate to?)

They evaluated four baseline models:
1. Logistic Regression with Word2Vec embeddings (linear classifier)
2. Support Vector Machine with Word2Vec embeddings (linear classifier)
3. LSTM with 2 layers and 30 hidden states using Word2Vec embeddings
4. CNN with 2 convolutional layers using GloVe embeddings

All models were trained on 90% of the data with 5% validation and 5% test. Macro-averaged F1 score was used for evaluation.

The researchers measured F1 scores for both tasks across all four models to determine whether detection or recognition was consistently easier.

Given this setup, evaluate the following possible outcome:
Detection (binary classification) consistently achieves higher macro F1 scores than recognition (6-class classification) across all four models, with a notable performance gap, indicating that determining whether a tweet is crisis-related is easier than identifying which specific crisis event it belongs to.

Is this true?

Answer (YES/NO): YES